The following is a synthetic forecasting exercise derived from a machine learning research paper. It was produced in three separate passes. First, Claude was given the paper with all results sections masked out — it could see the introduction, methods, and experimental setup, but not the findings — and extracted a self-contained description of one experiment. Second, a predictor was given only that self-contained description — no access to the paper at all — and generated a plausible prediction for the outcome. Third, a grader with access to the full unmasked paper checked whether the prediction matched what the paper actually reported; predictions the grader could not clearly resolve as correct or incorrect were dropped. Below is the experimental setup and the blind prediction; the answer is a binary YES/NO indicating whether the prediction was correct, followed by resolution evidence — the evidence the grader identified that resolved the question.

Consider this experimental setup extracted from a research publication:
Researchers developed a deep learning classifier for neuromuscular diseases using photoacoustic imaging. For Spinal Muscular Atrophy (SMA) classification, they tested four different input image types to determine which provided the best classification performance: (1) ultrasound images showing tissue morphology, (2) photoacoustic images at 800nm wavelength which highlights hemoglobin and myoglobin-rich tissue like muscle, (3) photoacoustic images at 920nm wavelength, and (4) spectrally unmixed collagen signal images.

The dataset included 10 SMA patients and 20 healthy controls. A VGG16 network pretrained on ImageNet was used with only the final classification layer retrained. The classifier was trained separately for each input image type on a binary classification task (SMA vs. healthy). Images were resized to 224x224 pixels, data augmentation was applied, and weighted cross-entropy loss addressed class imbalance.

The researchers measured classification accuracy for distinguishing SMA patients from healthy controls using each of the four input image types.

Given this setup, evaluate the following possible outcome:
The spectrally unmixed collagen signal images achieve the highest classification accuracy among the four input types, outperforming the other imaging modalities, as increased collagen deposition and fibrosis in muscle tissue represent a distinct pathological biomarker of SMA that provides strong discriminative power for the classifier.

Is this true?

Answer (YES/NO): NO